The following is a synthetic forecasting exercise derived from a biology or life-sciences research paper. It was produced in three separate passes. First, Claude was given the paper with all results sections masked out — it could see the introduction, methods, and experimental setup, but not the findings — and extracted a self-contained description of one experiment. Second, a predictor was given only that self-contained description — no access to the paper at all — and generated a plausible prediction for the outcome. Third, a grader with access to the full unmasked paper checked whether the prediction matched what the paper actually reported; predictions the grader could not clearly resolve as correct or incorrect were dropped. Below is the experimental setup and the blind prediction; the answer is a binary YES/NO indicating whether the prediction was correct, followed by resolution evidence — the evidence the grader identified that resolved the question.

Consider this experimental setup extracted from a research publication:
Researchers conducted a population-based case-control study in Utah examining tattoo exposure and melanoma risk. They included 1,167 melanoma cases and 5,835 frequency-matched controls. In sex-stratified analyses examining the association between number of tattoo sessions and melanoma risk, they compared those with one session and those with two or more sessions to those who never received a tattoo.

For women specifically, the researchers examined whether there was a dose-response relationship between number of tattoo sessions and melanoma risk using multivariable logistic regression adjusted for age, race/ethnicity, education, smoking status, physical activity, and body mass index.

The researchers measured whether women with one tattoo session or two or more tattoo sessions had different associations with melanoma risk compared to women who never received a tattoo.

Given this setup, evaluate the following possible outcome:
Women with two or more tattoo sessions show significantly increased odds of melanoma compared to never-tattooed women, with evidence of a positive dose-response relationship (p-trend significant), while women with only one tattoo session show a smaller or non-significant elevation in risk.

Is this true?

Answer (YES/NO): NO